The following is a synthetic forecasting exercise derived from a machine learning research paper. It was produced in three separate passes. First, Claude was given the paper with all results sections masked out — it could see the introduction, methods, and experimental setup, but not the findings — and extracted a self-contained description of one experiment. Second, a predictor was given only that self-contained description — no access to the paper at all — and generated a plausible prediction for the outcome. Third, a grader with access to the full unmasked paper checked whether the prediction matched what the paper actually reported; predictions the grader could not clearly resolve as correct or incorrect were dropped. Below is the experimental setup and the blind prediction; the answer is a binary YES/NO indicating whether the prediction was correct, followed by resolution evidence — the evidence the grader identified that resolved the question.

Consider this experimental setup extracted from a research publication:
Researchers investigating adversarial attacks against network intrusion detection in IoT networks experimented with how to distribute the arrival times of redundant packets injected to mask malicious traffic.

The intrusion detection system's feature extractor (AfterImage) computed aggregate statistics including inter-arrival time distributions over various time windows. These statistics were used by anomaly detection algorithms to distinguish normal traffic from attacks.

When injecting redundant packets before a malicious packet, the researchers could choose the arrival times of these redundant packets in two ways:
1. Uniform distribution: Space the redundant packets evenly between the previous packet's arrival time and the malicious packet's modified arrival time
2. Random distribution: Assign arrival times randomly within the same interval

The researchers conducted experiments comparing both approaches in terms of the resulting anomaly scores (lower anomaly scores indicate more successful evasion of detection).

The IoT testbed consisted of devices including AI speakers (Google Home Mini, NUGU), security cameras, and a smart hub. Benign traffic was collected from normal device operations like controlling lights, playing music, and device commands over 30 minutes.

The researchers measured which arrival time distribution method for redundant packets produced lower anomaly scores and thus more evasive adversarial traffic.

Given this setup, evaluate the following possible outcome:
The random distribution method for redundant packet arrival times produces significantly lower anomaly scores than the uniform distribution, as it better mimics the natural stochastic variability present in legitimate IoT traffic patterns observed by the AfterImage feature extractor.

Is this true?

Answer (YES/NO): NO